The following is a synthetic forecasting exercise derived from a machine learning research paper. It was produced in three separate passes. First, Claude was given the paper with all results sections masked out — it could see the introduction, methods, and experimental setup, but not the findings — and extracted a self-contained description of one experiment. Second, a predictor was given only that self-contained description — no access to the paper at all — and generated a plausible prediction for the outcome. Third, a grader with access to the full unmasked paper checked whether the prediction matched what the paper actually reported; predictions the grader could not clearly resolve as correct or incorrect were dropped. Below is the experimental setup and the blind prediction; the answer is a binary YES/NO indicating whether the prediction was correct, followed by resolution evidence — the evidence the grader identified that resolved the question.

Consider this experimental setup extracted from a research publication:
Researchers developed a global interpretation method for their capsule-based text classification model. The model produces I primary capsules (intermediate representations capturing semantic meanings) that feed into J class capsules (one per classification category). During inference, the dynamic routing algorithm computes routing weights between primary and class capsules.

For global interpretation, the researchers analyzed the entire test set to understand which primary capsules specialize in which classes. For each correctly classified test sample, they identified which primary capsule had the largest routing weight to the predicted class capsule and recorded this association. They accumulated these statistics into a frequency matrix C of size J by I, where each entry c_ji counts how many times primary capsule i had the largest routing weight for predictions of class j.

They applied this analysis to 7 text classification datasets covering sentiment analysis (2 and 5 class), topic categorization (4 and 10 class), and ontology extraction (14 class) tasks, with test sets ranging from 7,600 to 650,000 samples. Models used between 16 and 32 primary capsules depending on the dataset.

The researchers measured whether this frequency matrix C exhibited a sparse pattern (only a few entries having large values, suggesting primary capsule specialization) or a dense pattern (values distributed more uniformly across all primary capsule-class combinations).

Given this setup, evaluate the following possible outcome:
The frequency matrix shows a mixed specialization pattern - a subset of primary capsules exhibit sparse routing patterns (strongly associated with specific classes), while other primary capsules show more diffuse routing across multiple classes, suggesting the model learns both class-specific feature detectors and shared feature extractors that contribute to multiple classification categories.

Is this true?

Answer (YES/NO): NO